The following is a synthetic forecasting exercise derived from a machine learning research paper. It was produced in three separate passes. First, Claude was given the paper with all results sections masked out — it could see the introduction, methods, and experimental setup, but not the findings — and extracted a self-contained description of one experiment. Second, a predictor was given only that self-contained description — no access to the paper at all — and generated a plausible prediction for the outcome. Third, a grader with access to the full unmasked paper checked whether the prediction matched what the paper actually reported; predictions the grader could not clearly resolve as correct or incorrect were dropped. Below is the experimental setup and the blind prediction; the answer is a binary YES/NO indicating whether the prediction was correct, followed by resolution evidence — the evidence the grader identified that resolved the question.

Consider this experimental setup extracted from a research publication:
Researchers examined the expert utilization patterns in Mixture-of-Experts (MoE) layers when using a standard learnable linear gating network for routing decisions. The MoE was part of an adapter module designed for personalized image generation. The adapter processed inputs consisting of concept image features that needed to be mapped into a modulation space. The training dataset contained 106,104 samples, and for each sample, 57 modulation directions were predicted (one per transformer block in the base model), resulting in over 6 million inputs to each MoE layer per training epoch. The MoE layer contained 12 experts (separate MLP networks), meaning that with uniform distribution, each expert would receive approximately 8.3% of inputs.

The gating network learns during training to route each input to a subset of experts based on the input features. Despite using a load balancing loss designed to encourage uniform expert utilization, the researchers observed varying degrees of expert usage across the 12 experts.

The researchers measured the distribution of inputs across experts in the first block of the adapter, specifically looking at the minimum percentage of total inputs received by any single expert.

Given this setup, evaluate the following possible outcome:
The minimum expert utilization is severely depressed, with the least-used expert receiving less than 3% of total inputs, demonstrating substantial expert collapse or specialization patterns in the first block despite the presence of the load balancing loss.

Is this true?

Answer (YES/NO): NO